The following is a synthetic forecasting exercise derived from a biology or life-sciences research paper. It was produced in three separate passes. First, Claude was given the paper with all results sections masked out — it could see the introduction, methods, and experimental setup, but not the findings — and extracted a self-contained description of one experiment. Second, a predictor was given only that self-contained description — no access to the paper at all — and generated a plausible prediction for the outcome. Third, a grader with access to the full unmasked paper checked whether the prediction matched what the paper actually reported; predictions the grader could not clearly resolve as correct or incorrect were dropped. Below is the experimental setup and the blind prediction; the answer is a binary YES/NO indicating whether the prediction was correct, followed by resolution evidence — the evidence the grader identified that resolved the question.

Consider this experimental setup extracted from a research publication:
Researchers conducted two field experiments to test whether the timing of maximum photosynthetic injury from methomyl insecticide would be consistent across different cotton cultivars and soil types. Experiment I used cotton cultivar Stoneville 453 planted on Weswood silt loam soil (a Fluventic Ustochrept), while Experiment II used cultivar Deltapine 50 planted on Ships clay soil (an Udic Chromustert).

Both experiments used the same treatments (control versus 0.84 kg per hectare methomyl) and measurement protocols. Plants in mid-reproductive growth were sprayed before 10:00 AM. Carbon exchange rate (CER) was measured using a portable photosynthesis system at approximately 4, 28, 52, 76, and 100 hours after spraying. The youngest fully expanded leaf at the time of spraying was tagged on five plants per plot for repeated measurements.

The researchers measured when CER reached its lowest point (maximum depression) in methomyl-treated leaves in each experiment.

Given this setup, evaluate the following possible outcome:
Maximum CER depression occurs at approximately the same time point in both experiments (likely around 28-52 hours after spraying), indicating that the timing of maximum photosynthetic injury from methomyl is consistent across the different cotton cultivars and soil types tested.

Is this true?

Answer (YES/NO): NO